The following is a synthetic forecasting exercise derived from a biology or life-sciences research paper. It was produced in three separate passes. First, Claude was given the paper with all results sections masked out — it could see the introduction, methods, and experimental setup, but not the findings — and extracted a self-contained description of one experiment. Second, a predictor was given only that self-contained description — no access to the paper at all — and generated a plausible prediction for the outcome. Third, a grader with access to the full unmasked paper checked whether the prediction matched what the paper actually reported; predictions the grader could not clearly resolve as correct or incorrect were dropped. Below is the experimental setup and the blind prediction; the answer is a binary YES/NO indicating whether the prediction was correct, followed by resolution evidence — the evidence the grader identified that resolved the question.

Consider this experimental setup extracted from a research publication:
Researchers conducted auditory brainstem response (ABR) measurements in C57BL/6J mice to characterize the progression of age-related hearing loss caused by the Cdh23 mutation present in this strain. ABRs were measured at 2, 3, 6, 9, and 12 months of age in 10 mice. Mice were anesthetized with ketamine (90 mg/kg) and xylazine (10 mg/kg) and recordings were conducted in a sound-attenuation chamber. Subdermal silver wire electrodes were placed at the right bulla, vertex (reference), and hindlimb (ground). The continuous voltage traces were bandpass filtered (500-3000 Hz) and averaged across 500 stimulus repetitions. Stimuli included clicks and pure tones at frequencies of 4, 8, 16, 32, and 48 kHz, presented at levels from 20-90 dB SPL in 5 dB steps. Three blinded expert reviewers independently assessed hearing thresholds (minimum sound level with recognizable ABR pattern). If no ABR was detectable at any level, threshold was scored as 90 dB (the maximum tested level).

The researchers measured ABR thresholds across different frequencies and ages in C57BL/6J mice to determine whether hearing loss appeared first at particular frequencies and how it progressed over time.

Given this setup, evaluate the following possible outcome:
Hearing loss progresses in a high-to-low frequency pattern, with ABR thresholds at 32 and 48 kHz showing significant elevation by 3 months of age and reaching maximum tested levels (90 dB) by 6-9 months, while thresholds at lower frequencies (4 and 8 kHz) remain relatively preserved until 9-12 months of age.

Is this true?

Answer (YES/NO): NO